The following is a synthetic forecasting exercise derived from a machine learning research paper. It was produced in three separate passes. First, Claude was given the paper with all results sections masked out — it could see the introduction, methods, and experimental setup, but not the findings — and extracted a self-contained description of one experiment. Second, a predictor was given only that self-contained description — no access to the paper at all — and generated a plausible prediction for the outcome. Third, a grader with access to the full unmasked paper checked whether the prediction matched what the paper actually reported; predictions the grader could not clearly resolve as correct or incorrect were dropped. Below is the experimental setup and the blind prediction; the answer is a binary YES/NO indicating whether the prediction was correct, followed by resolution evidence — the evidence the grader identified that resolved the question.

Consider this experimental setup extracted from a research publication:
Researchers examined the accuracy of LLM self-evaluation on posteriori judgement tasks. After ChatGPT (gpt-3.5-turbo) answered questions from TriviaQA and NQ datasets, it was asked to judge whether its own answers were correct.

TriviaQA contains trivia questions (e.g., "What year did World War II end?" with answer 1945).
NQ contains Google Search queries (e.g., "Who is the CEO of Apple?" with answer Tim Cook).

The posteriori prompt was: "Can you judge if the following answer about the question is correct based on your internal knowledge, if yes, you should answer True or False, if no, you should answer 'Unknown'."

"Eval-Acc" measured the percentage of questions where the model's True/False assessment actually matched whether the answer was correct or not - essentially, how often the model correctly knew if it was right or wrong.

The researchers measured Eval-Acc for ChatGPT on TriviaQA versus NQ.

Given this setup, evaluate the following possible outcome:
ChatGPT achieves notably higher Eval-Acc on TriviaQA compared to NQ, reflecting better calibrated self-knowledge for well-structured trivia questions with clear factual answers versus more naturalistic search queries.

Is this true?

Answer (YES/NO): YES